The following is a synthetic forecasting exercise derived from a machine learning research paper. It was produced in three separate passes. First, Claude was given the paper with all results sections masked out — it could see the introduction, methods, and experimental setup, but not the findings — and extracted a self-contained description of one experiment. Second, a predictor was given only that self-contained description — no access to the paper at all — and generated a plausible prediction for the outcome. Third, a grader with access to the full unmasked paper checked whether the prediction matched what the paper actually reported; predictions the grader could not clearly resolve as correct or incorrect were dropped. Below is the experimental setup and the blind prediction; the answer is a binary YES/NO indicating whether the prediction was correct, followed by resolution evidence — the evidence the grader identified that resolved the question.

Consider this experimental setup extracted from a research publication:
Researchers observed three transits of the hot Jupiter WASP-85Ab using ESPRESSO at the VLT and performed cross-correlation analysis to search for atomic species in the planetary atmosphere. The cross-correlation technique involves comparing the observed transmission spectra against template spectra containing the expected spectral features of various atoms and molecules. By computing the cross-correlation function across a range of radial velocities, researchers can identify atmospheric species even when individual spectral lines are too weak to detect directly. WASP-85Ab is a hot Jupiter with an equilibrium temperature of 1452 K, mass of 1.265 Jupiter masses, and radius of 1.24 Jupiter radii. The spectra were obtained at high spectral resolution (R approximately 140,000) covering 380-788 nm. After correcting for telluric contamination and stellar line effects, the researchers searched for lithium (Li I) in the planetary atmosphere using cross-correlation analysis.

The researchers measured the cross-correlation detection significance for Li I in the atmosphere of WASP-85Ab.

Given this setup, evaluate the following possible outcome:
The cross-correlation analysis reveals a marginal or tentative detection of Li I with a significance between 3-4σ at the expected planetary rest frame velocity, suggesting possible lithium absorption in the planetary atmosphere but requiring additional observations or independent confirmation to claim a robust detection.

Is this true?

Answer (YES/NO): NO